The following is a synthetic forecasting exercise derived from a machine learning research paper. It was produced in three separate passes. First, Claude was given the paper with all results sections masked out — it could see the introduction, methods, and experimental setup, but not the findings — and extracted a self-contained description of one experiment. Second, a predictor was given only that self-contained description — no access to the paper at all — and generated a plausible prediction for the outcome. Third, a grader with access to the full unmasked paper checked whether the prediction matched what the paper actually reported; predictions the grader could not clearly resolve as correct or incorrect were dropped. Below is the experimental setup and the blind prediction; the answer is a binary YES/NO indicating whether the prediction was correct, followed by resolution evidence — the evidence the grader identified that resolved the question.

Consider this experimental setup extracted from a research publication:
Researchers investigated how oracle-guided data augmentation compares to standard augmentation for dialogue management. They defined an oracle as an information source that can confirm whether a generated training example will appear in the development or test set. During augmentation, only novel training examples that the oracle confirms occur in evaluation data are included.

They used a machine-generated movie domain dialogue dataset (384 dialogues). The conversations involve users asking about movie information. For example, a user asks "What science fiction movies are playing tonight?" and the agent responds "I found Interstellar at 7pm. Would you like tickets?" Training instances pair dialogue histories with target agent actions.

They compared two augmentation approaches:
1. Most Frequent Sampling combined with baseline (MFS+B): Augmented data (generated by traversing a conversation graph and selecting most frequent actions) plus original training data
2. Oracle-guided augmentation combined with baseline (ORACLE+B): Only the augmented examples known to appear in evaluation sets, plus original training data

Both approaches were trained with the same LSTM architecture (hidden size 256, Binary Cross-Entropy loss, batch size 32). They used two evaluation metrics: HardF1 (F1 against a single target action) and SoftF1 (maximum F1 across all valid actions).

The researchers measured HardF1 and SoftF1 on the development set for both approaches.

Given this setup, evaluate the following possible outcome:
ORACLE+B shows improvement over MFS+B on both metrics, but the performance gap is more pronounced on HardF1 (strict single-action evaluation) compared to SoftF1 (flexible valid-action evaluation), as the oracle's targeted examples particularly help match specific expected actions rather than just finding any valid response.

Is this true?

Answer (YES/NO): NO